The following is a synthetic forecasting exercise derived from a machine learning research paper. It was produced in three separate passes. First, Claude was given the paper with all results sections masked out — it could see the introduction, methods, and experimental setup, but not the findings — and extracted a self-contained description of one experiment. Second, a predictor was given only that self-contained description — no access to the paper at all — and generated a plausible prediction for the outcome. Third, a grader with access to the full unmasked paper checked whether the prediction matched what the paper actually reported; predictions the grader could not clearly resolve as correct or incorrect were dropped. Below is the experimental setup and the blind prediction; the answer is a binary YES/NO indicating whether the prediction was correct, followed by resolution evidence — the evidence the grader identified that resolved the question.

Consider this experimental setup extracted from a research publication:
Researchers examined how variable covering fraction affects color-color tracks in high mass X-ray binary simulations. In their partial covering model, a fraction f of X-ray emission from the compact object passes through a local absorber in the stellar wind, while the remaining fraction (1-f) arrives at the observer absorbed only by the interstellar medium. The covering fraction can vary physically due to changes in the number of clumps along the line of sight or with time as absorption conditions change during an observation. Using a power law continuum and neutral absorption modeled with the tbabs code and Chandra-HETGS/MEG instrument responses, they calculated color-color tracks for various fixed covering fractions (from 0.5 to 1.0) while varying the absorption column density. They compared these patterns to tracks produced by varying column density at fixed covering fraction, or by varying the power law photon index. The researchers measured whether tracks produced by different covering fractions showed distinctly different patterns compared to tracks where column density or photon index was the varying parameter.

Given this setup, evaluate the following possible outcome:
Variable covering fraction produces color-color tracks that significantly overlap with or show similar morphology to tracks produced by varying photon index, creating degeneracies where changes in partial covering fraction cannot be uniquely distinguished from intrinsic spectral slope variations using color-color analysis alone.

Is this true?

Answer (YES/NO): NO